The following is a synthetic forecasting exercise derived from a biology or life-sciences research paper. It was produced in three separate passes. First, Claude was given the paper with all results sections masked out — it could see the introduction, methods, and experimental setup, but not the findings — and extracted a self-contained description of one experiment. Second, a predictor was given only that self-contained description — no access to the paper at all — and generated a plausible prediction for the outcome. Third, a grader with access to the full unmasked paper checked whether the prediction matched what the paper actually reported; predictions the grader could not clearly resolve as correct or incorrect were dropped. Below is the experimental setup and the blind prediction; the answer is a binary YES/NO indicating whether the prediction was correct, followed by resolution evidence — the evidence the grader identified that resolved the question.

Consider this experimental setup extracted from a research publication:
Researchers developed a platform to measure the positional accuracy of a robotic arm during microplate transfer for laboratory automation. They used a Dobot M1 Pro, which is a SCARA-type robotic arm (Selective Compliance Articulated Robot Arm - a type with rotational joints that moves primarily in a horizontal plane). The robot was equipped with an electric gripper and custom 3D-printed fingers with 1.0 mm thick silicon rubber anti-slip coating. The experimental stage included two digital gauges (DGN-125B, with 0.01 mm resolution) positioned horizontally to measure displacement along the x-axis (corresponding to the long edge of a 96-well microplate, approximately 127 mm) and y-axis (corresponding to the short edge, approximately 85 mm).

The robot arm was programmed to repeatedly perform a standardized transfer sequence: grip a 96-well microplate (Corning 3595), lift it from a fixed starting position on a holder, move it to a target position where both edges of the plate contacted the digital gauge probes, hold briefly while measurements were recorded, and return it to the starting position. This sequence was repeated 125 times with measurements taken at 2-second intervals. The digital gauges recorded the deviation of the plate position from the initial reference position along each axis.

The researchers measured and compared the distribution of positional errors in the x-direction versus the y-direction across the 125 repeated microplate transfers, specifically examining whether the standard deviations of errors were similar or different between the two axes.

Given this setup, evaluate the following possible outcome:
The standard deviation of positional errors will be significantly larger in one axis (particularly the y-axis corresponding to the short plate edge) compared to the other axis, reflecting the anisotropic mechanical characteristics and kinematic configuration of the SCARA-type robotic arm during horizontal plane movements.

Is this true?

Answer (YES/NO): NO